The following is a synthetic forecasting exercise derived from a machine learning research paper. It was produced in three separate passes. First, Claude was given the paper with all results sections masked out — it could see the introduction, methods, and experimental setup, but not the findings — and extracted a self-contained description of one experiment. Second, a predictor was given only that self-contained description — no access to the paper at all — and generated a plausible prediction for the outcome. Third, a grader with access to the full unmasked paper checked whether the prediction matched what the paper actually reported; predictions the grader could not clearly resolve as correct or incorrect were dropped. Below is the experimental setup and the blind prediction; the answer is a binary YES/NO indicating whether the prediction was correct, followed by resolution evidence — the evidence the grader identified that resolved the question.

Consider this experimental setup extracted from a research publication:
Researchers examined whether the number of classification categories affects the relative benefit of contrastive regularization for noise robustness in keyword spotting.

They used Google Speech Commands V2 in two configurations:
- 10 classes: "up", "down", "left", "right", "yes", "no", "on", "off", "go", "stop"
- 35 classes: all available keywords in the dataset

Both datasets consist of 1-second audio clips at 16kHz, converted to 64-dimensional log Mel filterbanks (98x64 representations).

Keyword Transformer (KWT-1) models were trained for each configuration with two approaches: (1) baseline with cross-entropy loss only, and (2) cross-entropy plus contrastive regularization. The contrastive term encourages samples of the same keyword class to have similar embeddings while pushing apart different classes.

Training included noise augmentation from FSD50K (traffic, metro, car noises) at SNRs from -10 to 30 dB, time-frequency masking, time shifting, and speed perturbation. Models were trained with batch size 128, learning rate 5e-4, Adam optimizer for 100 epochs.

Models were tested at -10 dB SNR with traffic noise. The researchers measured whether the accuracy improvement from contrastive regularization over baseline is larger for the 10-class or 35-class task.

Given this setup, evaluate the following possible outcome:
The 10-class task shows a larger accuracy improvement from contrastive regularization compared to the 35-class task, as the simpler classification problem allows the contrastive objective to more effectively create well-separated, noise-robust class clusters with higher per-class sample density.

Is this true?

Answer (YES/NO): YES